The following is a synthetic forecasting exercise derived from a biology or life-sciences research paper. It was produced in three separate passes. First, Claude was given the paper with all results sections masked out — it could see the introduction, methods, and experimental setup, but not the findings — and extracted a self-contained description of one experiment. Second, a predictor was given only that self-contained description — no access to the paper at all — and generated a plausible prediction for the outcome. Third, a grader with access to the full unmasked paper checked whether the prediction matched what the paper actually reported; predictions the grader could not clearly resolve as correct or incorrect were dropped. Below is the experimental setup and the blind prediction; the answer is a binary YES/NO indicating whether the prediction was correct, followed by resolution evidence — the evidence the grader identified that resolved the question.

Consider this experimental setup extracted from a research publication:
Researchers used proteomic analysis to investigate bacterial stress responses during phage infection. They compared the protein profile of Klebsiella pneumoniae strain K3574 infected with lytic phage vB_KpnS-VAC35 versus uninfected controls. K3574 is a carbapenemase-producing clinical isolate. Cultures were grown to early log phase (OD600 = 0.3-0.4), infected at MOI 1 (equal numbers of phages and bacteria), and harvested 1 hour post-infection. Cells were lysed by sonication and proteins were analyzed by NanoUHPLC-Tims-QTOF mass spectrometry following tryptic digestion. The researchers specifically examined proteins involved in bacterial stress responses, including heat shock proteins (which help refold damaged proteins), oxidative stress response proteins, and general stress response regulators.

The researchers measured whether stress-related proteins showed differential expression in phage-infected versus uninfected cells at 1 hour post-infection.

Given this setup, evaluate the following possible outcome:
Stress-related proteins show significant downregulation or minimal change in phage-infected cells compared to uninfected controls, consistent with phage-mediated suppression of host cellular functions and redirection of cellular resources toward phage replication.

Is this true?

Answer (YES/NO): NO